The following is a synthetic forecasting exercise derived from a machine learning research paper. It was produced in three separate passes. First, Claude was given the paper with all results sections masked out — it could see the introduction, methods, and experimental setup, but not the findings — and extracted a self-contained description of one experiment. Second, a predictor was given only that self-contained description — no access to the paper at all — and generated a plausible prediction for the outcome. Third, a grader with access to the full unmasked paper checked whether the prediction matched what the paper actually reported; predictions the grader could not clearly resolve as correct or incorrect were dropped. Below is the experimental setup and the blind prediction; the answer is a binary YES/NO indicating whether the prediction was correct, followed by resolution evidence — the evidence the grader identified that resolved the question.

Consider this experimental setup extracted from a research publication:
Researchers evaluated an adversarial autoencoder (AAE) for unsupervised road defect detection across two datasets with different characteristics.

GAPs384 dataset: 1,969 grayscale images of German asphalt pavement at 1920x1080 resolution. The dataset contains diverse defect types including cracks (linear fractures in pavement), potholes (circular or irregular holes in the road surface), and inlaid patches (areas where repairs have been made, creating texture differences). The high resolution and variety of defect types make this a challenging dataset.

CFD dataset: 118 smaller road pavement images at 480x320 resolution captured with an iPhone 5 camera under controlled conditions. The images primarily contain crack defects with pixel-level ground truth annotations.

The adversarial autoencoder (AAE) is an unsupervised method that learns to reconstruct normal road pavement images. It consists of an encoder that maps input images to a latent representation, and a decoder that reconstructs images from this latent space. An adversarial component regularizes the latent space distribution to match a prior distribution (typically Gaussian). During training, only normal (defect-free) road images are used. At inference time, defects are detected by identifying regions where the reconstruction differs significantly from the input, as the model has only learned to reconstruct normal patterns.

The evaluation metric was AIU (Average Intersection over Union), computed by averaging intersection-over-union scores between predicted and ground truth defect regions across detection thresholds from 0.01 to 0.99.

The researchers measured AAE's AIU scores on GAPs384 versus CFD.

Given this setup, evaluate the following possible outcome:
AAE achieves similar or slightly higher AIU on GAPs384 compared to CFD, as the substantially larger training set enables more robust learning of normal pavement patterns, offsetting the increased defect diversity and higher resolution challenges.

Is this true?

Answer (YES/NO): NO